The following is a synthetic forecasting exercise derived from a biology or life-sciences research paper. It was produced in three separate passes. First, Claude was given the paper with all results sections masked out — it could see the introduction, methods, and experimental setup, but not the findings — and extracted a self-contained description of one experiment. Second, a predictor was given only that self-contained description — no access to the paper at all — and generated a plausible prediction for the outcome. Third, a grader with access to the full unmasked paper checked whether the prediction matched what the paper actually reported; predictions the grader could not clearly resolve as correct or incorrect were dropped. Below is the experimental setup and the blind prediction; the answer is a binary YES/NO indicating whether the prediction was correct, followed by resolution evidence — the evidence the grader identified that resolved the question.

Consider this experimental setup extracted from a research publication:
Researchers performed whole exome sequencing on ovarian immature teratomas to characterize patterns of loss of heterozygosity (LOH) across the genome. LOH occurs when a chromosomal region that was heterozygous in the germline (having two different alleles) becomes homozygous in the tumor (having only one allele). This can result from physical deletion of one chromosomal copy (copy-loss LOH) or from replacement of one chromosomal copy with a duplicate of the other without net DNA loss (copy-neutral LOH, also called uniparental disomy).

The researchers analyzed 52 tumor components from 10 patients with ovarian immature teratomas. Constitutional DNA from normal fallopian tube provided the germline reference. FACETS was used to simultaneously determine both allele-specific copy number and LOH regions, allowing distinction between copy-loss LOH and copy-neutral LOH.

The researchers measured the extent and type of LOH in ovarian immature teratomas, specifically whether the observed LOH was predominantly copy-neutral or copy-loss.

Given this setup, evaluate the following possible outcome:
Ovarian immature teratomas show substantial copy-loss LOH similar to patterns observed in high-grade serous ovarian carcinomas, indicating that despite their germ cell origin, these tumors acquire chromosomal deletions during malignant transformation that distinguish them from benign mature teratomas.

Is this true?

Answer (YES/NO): NO